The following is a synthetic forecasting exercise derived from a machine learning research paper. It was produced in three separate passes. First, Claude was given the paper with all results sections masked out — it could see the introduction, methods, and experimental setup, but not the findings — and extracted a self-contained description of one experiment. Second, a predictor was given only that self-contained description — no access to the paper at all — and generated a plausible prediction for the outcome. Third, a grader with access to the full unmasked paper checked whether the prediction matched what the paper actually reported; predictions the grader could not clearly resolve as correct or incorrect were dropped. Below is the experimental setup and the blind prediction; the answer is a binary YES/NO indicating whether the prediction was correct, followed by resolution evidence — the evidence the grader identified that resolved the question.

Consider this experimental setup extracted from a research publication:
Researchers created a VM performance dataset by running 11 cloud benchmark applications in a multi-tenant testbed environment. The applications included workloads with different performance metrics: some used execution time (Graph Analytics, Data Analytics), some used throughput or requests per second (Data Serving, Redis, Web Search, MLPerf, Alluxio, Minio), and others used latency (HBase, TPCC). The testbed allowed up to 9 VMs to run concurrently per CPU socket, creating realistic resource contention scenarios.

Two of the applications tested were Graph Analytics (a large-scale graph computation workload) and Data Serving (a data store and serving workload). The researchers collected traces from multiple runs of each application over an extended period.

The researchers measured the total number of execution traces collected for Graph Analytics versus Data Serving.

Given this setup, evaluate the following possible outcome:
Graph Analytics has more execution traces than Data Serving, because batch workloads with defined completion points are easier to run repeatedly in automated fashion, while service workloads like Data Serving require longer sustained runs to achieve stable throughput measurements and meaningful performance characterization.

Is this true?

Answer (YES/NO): NO